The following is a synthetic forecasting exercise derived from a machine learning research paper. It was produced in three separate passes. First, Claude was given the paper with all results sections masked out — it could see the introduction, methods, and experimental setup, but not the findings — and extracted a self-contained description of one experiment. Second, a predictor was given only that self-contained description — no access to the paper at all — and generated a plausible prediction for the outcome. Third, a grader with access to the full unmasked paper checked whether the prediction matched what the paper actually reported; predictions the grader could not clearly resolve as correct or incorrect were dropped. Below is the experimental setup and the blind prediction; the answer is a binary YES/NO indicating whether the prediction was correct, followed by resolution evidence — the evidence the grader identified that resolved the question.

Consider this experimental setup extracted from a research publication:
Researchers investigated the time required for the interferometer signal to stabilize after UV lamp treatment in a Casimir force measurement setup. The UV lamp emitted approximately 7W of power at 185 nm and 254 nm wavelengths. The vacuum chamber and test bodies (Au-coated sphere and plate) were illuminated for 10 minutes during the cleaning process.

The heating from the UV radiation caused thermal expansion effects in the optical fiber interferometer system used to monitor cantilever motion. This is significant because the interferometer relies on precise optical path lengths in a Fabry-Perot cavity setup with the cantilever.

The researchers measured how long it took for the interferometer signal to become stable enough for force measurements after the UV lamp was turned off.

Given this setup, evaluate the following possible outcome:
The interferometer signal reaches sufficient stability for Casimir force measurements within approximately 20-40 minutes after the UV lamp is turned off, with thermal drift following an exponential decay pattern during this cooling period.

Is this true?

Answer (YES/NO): NO